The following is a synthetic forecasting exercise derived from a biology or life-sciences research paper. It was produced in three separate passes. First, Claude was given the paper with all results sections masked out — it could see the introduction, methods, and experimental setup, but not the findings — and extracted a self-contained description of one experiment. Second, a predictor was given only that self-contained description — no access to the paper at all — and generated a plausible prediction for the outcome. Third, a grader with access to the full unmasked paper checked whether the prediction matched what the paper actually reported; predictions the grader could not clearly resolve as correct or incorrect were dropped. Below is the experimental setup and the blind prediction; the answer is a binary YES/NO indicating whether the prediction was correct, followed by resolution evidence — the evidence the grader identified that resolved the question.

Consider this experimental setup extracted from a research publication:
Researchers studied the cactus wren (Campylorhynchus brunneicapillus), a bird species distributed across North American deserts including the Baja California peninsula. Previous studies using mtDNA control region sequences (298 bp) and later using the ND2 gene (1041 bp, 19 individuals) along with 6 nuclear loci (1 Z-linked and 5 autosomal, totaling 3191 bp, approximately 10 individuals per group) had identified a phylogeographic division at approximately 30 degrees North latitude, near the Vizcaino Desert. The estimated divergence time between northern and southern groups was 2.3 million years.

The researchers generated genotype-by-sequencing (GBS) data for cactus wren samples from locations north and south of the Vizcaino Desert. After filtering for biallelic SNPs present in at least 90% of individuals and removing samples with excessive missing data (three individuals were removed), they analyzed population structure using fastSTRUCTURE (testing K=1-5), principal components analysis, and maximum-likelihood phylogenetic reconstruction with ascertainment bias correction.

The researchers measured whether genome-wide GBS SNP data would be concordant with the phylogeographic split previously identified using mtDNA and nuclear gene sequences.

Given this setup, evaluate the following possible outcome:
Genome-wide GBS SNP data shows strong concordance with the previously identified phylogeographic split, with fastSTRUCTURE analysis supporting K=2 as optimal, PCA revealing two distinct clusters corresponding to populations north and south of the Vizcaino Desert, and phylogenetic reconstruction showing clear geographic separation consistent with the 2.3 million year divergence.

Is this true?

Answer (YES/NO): NO